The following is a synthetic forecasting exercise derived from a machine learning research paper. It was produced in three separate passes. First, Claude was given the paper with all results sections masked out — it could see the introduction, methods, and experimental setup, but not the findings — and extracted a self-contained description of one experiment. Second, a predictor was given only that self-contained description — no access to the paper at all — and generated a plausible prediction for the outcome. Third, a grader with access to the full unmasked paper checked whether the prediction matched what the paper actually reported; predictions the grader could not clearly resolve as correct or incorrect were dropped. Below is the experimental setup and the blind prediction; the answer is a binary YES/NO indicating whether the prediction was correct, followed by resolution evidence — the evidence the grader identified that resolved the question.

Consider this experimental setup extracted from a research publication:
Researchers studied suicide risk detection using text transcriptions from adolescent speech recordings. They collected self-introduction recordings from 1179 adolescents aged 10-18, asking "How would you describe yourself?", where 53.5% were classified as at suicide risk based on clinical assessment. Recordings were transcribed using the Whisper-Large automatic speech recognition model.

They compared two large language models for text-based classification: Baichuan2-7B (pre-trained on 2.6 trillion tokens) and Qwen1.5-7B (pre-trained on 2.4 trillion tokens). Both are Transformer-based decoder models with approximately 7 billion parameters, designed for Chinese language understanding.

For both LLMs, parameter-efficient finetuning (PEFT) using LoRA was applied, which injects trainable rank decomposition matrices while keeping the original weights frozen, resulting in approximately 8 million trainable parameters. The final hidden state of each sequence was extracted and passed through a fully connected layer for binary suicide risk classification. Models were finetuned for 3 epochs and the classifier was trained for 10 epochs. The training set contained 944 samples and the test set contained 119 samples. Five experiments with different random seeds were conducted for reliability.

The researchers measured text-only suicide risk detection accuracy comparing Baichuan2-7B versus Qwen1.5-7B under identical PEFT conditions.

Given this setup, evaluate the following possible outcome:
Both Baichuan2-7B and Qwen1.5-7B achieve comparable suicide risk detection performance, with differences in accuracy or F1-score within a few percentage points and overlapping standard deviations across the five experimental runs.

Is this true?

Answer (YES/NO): NO